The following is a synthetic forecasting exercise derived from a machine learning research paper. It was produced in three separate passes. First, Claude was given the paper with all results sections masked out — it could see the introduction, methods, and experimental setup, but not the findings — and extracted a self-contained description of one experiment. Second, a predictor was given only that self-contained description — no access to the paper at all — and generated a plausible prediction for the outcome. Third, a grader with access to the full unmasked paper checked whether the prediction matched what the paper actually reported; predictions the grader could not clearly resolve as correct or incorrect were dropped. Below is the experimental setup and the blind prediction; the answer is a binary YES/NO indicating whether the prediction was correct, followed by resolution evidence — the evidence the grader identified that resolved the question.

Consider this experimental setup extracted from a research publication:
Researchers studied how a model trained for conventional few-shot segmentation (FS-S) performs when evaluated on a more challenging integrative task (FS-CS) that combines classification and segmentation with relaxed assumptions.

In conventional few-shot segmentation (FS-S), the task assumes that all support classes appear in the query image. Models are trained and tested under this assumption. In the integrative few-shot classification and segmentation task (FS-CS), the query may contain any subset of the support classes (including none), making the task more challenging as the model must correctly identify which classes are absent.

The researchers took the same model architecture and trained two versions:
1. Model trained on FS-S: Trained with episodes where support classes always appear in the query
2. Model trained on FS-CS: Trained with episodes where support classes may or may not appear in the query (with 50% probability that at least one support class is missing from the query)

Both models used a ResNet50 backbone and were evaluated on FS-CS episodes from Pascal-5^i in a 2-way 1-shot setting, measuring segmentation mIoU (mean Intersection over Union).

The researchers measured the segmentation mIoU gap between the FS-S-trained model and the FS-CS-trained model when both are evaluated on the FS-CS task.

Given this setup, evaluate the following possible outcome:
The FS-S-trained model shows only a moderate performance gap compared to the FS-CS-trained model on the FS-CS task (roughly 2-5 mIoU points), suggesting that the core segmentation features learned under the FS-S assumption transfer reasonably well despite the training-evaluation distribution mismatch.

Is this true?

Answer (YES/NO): NO